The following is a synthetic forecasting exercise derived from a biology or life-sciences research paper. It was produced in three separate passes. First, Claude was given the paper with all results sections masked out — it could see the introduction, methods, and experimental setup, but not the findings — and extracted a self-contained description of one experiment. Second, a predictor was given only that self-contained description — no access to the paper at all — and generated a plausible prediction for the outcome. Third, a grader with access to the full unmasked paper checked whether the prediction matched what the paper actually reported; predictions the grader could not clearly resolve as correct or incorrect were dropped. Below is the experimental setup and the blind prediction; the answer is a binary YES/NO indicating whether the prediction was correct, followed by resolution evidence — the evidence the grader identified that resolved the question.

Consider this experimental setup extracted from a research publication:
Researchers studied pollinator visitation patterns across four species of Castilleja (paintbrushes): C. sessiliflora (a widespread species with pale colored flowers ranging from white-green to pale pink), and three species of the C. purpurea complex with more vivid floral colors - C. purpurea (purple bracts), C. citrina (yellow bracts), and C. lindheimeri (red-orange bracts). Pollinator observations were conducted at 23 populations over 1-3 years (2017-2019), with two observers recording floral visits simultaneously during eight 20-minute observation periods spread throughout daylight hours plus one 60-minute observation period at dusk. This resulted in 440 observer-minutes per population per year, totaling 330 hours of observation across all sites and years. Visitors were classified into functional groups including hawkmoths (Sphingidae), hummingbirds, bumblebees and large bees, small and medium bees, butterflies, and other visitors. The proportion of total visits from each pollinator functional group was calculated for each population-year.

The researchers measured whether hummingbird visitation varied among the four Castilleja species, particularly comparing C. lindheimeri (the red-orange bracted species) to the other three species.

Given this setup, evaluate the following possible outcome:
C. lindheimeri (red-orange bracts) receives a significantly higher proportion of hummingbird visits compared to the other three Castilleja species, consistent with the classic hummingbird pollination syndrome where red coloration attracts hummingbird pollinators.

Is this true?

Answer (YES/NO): YES